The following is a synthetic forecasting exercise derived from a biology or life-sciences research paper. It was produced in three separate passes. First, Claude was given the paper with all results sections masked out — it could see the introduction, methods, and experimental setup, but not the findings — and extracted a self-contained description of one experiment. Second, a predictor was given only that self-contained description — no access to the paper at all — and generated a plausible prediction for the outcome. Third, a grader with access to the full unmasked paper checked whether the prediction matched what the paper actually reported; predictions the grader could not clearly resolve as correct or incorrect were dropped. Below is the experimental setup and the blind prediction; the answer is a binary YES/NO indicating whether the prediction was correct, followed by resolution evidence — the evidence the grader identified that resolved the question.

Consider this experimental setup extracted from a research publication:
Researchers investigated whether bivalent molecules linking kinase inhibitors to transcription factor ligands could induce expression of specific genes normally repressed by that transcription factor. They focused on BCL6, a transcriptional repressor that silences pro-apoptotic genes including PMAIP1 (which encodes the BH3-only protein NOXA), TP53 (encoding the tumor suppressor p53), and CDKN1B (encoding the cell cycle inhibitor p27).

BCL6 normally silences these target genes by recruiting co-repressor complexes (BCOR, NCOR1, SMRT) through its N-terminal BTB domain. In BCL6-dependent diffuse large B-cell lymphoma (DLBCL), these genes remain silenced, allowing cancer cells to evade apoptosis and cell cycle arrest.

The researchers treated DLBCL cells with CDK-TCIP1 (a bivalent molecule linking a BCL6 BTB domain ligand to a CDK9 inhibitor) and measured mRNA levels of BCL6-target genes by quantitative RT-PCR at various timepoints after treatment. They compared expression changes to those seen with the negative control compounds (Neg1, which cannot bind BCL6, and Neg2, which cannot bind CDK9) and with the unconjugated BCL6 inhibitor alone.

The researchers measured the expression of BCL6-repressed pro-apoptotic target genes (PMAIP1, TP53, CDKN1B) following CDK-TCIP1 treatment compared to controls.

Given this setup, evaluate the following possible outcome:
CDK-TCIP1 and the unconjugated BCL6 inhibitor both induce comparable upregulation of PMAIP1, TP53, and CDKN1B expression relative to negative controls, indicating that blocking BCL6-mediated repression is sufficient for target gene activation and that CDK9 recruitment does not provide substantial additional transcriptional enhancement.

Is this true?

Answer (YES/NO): NO